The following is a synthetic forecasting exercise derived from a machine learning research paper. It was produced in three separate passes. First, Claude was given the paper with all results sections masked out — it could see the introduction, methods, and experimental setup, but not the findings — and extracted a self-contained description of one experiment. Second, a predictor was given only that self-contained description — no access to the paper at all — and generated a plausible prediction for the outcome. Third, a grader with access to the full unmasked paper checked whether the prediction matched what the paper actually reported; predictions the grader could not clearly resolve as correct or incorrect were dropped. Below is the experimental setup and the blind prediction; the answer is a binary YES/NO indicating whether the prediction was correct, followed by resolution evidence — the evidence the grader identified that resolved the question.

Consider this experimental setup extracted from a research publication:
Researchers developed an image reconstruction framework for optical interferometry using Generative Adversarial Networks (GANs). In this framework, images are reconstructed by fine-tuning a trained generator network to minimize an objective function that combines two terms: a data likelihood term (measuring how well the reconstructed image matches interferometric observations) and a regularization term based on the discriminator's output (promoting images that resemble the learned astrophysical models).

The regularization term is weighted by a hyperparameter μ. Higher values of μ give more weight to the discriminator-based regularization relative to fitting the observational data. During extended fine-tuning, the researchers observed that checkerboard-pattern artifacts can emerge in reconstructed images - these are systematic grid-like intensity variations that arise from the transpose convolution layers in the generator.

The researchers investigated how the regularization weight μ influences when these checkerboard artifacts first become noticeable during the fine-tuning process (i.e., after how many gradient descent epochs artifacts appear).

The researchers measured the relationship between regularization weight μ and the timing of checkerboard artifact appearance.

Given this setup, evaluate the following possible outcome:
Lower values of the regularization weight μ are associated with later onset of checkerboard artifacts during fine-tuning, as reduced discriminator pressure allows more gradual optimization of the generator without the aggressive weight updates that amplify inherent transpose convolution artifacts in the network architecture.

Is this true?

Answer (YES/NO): YES